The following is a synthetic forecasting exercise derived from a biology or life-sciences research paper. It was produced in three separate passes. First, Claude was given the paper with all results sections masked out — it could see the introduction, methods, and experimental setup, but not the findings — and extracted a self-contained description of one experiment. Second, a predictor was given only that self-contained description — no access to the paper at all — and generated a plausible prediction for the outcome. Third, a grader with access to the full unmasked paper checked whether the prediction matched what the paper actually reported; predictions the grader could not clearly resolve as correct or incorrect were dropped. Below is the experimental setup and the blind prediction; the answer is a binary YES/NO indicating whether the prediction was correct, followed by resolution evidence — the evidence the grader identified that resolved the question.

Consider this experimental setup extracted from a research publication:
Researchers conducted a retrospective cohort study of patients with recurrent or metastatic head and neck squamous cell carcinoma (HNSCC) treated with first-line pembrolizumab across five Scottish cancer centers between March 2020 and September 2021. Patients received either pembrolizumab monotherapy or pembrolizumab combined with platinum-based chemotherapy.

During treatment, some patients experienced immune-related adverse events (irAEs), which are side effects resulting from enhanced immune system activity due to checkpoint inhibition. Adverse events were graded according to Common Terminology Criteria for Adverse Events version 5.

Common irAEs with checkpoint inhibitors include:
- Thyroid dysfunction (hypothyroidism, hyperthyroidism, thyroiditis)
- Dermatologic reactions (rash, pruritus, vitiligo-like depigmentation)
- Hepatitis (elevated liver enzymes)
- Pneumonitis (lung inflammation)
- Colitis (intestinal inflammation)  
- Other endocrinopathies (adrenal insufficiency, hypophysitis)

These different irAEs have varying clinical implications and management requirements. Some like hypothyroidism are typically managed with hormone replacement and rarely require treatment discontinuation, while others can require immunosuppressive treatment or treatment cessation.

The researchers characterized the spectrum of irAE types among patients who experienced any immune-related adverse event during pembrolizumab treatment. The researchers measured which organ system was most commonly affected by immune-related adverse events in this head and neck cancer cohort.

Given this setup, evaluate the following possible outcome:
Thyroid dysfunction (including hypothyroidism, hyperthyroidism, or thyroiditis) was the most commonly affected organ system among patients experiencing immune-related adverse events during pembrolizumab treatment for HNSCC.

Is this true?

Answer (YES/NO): YES